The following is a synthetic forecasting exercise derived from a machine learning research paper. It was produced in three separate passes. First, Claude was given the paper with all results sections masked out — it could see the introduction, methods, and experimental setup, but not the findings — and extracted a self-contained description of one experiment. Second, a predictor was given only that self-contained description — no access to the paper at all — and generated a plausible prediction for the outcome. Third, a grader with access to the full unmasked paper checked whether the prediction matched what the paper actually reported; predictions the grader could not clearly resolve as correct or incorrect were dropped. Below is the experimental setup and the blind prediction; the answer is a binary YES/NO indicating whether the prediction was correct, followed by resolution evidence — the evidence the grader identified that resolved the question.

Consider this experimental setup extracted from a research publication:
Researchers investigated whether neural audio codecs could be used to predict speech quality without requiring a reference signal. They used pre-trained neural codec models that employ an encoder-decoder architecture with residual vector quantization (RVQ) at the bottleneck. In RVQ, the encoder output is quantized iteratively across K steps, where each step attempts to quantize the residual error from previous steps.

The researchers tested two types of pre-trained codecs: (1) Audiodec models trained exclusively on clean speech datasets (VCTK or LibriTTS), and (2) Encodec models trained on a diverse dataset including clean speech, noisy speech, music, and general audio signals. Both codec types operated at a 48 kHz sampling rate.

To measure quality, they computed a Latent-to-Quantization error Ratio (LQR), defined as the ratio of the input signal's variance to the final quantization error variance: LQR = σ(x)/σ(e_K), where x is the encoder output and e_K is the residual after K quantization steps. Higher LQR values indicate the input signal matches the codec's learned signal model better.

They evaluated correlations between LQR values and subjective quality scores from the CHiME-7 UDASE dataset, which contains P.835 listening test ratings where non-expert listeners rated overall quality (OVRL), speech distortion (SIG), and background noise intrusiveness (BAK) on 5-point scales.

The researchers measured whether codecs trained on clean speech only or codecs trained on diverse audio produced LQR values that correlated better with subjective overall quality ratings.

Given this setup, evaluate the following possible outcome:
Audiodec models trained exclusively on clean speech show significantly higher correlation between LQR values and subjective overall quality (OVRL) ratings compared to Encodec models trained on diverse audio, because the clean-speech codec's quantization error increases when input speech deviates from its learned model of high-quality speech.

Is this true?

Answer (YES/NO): NO